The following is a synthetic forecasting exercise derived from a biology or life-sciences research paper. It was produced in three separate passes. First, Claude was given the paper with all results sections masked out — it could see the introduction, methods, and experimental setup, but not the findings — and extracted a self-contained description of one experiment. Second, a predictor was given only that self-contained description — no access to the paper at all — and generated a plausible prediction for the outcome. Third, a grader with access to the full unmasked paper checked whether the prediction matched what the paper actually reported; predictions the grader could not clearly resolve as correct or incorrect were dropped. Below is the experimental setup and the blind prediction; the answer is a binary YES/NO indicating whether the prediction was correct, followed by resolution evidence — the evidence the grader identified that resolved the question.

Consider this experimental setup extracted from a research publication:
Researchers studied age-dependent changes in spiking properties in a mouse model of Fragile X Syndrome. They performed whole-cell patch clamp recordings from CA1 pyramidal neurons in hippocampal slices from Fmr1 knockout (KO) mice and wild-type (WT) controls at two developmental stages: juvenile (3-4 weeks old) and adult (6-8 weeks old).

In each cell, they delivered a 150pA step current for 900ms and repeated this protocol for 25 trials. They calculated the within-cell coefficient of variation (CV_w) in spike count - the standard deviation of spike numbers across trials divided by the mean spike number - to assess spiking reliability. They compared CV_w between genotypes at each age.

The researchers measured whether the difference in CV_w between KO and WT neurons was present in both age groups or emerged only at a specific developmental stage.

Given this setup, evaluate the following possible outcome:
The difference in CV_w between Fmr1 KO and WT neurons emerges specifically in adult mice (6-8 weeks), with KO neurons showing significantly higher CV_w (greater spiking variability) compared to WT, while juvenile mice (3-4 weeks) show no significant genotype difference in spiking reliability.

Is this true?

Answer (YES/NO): YES